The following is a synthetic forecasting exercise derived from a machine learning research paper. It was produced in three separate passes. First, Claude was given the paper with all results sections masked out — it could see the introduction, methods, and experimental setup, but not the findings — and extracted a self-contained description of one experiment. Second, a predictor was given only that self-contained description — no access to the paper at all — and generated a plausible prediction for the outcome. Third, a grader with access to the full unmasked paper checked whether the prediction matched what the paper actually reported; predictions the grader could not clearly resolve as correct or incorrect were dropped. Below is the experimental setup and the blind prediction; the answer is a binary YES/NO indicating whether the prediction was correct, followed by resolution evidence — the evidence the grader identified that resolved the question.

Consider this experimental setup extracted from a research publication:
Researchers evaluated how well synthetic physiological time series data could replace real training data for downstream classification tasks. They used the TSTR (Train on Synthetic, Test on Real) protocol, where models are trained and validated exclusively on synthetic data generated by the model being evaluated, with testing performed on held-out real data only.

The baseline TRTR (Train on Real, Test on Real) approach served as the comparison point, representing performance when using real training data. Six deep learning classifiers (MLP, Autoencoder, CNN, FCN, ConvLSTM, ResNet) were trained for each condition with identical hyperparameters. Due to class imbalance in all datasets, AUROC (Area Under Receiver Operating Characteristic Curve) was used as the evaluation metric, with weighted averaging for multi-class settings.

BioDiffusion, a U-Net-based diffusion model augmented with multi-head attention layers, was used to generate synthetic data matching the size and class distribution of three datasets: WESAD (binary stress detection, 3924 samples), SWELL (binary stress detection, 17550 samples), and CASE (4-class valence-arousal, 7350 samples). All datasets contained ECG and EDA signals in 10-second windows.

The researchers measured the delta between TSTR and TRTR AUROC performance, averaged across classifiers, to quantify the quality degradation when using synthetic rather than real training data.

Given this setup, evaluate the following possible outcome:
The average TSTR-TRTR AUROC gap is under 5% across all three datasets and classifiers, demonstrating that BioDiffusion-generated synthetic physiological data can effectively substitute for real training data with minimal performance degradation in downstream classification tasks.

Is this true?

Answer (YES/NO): NO